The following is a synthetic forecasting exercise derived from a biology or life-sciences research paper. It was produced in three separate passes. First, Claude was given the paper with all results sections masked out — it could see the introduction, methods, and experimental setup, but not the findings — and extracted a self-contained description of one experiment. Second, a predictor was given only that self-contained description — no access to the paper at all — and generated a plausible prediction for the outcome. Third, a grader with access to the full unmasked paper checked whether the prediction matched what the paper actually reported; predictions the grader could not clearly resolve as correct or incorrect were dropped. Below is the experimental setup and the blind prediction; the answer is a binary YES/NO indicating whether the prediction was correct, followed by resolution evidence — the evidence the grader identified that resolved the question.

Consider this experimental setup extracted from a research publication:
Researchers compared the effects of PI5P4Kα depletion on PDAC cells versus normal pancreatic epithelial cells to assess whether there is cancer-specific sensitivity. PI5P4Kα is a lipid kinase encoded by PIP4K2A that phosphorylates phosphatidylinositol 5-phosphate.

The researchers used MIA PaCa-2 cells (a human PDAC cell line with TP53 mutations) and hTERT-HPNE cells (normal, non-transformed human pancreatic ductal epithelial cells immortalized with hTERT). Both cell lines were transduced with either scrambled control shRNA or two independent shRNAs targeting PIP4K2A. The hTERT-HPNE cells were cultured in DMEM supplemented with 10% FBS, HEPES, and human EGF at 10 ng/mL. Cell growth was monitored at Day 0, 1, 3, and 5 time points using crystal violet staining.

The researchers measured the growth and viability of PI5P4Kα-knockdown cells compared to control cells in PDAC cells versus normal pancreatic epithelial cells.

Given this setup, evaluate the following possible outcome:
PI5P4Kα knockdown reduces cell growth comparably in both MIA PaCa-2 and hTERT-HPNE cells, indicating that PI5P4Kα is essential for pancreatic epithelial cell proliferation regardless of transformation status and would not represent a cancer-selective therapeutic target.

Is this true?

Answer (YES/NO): NO